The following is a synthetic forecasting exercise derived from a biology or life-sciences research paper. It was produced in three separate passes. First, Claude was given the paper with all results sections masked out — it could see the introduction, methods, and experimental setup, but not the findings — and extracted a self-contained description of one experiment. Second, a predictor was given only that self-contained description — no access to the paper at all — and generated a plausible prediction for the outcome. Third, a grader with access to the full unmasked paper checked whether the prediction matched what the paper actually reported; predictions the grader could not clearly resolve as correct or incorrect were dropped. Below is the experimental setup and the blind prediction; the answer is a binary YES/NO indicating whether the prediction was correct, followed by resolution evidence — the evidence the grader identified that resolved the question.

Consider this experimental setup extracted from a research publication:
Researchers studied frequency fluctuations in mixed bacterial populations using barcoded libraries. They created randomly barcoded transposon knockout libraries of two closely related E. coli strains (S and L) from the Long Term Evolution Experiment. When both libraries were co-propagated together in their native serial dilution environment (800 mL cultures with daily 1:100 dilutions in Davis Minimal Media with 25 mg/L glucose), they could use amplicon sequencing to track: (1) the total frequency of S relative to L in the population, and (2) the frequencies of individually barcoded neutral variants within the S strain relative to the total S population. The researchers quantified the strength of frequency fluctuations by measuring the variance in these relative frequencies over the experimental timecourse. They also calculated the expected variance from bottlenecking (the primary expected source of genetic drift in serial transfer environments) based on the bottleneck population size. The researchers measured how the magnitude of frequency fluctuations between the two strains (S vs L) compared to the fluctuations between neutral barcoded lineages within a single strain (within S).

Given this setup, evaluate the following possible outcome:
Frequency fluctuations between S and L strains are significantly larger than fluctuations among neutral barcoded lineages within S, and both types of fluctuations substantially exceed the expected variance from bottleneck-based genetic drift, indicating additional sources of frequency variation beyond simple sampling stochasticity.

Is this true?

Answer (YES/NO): NO